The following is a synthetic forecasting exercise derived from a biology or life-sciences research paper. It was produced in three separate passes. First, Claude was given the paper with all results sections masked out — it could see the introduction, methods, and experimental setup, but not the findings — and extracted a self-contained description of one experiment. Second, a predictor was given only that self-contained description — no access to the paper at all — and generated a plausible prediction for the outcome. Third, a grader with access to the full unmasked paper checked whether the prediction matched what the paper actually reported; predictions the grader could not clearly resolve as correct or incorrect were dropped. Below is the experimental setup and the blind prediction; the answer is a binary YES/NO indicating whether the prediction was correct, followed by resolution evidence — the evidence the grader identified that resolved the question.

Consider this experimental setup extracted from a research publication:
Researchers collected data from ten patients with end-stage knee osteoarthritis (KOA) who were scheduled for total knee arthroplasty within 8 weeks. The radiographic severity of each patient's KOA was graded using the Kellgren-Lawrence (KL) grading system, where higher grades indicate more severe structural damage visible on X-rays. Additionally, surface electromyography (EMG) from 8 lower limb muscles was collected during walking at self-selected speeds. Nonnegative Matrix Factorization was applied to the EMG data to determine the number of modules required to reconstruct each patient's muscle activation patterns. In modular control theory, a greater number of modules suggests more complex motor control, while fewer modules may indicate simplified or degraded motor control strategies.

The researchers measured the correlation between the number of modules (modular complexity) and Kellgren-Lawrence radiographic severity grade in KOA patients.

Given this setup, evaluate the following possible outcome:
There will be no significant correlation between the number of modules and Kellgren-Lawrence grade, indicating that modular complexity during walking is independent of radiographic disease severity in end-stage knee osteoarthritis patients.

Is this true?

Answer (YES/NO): YES